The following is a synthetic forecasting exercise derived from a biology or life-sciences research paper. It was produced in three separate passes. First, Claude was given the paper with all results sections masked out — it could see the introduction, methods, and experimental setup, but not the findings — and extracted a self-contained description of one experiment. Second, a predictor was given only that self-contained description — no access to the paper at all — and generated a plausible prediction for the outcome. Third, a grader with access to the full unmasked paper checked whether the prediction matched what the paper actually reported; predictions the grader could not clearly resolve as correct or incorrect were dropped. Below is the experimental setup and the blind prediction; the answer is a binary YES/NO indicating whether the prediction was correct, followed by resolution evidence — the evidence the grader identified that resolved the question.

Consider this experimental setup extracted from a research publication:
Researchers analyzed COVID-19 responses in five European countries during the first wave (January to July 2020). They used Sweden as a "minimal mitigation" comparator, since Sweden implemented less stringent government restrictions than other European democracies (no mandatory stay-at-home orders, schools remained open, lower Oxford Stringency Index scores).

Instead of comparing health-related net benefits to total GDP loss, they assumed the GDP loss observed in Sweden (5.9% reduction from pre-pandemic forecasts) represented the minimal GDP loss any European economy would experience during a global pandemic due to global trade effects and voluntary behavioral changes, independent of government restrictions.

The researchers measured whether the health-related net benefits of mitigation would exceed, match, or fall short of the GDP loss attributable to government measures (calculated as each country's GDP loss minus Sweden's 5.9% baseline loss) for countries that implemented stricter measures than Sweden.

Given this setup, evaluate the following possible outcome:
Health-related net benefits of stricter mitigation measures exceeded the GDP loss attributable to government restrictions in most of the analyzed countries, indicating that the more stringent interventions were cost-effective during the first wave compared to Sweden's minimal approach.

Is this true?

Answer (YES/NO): NO